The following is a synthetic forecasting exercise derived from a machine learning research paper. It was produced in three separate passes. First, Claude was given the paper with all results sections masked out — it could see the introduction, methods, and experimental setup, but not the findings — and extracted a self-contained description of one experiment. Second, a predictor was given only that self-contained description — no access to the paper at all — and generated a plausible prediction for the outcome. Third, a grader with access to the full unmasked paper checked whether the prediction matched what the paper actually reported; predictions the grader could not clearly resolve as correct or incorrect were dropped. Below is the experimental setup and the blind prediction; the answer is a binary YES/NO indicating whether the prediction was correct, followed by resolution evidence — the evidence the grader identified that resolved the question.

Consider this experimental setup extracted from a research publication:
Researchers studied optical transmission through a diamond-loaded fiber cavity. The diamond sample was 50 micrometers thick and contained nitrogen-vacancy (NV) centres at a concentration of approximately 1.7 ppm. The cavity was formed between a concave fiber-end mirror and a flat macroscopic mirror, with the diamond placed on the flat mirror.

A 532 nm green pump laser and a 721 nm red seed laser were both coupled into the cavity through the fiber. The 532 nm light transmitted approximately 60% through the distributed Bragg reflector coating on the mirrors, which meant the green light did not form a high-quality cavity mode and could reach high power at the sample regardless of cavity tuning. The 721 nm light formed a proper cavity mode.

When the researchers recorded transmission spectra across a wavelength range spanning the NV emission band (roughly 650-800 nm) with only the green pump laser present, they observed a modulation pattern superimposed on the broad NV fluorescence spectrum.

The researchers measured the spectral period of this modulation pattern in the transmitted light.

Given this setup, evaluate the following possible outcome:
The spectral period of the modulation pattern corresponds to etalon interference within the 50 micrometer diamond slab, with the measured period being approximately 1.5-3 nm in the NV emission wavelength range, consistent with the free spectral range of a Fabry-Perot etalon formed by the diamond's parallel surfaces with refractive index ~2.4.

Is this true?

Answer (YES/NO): YES